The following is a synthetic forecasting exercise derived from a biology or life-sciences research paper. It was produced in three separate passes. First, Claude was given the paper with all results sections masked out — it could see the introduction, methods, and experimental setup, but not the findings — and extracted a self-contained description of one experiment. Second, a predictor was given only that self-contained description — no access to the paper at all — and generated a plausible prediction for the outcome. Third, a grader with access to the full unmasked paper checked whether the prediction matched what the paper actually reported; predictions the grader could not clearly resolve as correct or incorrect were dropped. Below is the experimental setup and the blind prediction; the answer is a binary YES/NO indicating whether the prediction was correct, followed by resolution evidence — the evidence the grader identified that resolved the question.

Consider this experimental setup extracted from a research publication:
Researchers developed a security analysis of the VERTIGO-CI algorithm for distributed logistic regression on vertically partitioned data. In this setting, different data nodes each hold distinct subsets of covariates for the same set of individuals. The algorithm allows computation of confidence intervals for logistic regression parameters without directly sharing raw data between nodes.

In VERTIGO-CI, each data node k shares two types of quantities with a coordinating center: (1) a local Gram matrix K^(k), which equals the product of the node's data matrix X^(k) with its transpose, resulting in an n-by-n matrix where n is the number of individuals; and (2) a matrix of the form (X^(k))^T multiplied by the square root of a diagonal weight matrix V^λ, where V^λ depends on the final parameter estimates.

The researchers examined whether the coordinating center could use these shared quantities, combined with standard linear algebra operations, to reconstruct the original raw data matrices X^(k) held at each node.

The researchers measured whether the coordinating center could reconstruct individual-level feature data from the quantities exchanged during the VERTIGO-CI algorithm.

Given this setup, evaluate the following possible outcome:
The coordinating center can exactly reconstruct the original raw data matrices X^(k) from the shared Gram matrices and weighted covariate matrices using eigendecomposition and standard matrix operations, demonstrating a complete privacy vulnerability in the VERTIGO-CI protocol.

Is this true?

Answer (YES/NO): NO